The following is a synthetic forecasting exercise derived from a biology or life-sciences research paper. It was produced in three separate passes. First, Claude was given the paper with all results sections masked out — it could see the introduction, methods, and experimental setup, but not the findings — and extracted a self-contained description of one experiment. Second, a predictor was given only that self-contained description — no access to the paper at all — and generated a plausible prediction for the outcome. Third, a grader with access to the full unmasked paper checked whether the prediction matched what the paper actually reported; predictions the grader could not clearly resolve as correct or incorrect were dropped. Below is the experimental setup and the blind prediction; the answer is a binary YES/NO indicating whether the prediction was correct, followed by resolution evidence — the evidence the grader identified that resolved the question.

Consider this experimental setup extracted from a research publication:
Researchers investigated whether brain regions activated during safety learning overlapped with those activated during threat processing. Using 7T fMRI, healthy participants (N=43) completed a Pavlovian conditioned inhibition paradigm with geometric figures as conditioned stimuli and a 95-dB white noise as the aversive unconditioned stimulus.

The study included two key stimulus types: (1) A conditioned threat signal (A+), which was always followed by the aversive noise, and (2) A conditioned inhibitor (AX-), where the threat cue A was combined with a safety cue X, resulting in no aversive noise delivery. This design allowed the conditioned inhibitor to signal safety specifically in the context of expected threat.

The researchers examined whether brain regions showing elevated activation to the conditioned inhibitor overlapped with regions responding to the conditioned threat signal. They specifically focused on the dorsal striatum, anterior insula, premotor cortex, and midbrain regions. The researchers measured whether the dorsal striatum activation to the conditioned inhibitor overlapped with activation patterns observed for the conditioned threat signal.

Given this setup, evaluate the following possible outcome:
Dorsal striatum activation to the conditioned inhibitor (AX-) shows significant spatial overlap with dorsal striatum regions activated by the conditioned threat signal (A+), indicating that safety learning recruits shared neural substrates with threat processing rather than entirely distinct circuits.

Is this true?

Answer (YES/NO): NO